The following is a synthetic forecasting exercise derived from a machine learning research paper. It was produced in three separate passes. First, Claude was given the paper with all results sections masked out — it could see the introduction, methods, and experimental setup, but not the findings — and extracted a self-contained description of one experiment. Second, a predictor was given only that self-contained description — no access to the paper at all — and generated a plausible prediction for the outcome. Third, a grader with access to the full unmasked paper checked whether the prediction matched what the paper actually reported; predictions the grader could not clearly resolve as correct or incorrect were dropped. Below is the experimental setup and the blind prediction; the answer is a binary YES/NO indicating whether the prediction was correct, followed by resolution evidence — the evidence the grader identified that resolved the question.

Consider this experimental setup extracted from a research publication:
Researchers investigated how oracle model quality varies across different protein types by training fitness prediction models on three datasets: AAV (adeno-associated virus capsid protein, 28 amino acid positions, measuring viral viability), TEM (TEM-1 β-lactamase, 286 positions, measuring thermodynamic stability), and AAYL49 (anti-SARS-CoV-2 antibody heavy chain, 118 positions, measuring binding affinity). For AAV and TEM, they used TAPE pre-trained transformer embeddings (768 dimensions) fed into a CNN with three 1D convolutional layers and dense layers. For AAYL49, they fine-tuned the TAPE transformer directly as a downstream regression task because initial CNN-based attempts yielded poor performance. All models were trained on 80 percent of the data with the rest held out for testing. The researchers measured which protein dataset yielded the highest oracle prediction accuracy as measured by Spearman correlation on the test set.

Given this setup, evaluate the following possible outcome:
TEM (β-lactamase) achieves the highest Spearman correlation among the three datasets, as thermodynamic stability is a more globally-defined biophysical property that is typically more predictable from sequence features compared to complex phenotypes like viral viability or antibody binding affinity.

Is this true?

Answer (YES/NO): NO